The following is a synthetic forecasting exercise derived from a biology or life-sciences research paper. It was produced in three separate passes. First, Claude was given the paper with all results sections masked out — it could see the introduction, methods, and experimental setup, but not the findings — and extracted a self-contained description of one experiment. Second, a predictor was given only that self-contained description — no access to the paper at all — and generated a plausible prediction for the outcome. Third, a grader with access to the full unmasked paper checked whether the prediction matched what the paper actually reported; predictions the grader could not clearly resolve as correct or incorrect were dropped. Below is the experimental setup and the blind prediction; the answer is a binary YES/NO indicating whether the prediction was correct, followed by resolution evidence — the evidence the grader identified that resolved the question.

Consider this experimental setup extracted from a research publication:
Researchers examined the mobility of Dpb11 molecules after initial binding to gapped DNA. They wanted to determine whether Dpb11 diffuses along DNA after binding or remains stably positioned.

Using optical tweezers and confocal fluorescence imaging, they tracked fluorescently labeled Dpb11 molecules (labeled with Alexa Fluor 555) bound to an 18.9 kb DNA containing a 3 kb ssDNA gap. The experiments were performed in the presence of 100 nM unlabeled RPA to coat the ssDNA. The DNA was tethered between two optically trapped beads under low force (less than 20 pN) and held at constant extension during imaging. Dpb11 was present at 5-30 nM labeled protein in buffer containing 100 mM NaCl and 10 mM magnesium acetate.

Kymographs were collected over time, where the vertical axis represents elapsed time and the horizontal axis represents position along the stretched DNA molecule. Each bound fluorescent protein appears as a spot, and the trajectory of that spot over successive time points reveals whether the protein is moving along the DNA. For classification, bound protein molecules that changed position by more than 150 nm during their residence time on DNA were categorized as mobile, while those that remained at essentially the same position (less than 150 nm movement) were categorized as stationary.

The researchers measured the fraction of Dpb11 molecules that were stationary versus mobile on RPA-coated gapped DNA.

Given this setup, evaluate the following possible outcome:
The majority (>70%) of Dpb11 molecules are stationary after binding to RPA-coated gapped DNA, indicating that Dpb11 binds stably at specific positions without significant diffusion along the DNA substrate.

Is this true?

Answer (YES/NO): YES